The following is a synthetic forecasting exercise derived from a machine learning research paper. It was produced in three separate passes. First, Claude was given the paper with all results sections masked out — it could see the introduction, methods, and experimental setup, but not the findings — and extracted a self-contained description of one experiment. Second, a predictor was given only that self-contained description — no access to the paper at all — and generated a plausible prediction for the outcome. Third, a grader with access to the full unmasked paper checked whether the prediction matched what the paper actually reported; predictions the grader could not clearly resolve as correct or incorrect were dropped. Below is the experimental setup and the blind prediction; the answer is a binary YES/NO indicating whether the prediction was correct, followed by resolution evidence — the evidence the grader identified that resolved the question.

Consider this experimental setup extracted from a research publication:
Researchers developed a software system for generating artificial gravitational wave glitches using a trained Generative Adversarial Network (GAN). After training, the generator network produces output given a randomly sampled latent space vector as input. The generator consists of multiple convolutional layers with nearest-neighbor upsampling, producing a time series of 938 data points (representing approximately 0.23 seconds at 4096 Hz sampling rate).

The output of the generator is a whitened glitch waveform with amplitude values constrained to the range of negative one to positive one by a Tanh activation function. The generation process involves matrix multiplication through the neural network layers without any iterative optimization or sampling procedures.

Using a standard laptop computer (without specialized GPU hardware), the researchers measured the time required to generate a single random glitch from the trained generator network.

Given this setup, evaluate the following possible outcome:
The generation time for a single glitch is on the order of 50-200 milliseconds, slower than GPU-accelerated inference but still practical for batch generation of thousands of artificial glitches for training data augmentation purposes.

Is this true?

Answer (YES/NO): NO